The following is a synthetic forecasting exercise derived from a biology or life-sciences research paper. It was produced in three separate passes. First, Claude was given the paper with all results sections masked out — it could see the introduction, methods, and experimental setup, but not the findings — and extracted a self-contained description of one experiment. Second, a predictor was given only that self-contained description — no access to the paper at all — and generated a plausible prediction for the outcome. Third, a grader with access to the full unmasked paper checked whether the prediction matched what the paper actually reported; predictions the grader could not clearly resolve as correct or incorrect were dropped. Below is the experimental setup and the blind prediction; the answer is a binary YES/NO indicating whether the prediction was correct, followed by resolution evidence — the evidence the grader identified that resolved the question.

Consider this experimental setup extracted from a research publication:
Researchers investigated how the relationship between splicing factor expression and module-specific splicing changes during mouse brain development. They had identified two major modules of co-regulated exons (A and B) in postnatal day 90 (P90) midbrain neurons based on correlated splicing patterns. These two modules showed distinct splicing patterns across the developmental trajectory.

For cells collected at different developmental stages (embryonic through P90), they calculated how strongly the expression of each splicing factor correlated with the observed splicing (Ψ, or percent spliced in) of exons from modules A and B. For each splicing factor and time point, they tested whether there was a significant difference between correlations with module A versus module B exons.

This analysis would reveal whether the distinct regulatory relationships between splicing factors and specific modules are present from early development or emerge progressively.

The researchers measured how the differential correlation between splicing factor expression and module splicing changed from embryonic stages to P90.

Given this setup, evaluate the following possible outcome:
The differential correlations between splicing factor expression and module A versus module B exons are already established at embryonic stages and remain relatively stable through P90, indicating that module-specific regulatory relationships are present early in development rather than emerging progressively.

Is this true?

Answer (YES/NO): NO